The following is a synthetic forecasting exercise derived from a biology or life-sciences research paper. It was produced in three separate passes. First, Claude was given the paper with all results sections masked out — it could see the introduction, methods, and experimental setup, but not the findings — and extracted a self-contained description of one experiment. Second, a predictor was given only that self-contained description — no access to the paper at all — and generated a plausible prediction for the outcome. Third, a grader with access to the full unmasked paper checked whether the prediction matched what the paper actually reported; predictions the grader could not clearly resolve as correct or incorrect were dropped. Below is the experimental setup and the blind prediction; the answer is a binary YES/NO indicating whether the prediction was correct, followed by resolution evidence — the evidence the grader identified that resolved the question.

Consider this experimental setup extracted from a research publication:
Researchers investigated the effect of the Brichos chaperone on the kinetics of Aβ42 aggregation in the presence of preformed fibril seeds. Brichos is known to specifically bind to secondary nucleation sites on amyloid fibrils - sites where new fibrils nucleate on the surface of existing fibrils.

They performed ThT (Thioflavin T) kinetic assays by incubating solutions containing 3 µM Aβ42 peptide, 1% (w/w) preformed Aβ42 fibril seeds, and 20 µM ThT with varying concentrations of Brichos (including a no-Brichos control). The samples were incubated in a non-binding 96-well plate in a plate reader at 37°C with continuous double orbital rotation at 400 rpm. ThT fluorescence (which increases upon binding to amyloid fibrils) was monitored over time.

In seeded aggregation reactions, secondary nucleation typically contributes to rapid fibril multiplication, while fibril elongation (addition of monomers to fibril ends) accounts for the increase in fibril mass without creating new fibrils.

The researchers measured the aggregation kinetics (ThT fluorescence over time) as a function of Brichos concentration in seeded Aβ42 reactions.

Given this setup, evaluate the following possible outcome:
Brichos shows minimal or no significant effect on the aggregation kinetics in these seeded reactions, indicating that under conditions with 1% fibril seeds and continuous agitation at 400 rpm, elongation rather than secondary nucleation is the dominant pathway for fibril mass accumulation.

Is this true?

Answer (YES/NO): NO